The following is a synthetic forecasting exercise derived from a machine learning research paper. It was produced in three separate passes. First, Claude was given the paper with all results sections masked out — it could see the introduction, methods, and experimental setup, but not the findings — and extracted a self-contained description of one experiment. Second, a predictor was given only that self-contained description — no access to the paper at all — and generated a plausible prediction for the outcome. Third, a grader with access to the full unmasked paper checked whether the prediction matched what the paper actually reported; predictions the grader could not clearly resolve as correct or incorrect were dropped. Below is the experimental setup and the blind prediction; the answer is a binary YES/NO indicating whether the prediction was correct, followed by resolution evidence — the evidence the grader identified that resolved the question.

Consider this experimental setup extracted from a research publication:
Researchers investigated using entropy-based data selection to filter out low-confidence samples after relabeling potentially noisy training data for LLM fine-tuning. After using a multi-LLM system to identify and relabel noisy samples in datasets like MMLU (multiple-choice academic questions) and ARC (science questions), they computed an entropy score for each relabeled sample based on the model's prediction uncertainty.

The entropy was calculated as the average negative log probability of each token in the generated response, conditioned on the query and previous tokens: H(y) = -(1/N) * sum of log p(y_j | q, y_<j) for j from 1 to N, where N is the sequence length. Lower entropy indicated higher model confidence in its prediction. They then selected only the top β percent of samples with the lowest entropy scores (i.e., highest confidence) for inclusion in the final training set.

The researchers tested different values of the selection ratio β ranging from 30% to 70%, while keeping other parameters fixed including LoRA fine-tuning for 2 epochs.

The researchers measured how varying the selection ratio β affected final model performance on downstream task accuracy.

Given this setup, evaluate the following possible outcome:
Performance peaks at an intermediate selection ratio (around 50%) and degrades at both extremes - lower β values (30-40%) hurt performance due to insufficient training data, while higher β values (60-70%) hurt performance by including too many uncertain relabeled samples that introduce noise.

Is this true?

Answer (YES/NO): NO